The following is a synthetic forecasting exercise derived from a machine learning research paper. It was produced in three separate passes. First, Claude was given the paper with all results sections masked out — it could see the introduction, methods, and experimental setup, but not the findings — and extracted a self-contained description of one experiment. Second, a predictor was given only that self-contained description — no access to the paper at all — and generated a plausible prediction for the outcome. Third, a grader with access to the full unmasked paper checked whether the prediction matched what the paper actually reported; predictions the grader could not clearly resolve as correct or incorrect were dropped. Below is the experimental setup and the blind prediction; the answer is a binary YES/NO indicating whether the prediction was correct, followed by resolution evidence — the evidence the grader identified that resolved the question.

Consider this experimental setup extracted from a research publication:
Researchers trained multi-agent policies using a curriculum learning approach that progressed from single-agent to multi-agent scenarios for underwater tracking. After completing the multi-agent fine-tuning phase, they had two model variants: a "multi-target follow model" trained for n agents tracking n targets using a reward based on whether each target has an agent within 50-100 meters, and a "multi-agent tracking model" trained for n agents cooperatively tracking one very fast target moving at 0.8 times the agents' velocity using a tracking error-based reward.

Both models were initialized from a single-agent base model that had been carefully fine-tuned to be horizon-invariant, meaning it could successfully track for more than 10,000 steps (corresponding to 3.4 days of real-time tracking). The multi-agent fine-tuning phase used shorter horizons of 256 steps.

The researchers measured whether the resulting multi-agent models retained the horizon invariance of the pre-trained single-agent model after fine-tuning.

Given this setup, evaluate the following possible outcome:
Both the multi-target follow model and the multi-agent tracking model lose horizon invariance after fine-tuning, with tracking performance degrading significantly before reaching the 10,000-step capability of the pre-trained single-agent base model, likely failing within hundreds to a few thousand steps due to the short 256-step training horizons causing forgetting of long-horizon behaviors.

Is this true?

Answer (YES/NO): NO